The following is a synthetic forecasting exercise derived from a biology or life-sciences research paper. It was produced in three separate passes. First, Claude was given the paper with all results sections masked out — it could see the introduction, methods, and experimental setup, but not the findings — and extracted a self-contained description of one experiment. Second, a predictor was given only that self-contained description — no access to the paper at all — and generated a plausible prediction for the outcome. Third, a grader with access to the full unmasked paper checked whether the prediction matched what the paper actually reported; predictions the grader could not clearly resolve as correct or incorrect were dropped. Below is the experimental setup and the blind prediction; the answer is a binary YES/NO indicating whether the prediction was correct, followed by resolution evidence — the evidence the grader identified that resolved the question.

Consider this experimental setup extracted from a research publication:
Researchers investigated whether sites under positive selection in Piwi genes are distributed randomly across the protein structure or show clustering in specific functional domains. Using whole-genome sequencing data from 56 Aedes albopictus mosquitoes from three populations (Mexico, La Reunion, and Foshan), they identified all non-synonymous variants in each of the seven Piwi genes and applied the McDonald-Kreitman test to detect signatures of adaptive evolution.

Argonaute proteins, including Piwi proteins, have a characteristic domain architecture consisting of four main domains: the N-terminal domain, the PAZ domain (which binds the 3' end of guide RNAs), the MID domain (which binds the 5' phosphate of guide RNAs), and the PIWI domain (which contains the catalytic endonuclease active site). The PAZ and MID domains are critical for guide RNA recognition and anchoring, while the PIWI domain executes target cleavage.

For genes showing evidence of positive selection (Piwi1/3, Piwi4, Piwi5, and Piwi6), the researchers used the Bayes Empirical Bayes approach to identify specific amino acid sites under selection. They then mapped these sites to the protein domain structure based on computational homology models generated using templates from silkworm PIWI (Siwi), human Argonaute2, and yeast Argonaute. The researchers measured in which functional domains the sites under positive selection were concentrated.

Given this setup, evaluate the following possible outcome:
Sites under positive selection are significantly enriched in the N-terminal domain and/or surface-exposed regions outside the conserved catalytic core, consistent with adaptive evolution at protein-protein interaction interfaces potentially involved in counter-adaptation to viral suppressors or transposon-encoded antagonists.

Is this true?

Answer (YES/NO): YES